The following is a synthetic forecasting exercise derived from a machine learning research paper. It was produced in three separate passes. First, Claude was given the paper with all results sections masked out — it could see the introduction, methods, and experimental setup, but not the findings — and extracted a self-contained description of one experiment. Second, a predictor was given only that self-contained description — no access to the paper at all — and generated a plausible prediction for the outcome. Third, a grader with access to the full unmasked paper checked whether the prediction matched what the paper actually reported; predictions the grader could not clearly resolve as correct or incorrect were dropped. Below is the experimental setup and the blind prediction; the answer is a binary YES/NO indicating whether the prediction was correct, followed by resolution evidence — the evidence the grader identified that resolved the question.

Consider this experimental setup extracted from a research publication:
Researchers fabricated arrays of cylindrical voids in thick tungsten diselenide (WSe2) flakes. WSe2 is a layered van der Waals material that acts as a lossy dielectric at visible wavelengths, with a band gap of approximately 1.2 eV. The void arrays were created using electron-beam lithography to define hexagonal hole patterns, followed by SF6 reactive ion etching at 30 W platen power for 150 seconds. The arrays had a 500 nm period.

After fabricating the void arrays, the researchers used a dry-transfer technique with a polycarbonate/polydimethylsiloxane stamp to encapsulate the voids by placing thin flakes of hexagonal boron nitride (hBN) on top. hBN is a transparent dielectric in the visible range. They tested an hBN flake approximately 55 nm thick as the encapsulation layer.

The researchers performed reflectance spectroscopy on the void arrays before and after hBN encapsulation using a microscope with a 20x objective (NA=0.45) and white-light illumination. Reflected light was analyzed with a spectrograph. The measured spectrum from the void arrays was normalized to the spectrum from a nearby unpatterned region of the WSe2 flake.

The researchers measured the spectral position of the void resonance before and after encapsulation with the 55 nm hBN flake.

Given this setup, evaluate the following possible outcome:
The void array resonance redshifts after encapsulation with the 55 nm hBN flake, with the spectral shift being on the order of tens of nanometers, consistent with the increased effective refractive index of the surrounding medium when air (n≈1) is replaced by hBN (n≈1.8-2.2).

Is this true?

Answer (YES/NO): NO